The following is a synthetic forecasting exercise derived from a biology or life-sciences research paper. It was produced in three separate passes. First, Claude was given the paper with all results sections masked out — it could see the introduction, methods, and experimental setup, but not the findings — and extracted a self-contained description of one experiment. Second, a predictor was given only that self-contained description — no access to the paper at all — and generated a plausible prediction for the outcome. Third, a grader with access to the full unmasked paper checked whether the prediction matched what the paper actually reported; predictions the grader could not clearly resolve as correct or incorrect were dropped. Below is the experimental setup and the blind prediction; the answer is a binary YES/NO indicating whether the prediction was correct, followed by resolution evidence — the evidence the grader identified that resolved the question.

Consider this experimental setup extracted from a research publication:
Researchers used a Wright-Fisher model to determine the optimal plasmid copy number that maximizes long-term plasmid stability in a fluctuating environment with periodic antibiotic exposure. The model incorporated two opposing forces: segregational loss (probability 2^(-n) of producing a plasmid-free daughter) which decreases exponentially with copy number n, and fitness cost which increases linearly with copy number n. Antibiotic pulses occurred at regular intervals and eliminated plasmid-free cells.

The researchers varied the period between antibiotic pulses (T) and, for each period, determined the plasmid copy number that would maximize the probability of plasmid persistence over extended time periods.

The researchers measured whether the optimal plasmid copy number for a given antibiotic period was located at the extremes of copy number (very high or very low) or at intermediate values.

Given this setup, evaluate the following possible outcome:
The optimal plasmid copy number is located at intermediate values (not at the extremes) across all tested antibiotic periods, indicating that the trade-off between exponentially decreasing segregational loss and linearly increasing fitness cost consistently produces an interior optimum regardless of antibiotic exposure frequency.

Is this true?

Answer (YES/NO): NO